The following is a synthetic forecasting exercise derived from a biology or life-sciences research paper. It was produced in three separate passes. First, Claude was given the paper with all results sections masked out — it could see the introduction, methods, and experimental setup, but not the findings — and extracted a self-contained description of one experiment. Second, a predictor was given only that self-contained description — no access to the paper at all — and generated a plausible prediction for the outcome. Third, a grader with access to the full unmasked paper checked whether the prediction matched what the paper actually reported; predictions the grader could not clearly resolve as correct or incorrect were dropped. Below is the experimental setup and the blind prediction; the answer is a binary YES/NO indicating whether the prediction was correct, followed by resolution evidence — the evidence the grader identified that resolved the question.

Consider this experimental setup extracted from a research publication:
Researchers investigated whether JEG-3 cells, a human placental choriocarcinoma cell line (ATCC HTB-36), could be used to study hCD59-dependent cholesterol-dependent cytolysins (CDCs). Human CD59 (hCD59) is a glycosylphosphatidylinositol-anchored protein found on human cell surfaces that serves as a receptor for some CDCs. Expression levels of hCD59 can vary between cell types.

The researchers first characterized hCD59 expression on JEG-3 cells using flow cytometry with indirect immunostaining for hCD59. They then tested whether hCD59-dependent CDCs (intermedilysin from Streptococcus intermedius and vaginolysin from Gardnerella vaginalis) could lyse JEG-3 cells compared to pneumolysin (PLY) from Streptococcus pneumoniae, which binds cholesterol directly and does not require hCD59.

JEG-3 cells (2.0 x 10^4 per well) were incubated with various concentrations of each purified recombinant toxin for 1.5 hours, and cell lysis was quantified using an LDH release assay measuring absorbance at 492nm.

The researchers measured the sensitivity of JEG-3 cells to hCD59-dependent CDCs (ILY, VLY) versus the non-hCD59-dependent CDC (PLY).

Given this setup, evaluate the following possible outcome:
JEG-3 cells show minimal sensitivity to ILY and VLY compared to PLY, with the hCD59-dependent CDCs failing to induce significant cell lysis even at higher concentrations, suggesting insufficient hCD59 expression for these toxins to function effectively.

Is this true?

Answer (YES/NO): NO